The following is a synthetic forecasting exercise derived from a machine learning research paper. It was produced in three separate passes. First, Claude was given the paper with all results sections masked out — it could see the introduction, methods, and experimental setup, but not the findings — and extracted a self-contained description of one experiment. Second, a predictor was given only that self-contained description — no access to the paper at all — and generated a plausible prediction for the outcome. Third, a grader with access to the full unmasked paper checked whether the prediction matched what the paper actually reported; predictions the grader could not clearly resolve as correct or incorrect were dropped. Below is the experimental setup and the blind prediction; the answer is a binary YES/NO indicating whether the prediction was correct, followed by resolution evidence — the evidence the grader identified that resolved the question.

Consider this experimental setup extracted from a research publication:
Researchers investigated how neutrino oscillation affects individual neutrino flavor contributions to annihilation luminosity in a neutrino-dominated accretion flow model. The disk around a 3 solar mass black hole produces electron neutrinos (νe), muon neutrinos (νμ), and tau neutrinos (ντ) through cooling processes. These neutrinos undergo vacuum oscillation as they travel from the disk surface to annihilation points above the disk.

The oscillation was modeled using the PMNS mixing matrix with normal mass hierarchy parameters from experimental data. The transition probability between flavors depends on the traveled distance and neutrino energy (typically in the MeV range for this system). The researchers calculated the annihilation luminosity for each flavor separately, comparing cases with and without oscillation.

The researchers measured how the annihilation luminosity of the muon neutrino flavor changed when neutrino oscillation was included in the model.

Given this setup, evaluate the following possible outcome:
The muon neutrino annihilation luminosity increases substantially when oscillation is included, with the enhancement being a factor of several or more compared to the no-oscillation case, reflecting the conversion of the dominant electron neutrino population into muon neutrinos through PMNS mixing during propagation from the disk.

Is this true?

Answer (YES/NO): NO